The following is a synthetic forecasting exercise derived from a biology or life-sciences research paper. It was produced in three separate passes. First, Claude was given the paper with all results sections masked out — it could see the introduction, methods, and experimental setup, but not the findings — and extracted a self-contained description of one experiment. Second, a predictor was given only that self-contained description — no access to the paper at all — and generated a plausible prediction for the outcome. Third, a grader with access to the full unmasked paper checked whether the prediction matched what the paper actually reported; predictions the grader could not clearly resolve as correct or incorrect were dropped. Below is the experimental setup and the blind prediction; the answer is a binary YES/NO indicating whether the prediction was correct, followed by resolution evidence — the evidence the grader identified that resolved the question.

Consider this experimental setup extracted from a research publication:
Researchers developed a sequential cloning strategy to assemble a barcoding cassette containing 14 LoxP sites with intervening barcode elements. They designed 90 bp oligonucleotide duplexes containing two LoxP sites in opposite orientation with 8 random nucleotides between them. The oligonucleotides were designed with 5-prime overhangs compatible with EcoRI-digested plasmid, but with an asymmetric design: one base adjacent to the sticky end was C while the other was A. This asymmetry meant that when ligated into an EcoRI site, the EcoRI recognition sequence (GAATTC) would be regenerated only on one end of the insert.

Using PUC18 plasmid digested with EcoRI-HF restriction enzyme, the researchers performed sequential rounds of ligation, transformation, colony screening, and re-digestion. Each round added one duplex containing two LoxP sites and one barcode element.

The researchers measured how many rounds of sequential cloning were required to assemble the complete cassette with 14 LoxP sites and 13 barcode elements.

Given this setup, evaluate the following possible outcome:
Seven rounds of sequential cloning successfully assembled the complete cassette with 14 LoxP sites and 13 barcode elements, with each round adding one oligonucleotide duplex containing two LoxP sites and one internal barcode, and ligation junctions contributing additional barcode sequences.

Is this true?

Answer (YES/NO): YES